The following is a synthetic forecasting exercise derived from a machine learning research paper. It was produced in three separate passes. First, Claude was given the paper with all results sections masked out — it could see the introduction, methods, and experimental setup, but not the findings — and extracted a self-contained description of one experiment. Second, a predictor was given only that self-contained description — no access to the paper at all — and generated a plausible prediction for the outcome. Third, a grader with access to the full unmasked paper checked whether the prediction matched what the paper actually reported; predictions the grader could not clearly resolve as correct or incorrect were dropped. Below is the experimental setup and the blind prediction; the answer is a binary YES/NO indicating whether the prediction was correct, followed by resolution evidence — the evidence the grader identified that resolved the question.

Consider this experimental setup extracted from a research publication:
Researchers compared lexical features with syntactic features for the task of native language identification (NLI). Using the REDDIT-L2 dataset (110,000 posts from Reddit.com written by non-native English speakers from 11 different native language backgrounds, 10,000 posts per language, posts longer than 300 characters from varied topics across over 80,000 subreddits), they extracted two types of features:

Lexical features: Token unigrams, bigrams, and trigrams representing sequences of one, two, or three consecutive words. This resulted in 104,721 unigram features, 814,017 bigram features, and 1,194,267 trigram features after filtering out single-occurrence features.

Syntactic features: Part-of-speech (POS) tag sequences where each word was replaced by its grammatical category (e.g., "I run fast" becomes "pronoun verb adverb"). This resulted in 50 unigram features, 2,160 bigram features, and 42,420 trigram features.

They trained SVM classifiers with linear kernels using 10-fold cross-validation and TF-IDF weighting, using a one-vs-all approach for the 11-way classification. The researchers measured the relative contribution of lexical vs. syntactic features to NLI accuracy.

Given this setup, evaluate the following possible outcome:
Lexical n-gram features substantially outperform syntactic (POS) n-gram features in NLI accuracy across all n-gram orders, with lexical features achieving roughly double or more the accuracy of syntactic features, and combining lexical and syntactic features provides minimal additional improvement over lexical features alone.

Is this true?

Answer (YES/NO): NO